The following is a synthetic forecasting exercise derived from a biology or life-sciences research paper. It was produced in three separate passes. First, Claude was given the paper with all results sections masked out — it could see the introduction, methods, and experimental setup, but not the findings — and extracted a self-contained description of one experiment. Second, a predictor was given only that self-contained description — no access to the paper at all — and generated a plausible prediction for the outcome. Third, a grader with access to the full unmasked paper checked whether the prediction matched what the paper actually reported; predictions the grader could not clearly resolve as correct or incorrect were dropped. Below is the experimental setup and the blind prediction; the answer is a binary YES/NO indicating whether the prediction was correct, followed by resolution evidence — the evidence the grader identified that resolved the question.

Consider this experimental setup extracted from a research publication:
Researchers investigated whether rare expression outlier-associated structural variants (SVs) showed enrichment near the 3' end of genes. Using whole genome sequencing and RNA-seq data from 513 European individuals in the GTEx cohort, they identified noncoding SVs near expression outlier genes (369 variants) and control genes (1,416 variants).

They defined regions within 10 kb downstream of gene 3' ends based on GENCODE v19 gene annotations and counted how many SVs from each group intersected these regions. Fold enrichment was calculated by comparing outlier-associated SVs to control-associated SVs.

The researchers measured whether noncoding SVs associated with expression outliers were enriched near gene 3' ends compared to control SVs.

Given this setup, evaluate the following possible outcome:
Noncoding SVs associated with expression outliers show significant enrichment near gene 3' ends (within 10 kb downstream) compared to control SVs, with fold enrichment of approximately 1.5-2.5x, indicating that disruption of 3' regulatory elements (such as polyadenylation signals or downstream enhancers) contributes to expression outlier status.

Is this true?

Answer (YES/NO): NO